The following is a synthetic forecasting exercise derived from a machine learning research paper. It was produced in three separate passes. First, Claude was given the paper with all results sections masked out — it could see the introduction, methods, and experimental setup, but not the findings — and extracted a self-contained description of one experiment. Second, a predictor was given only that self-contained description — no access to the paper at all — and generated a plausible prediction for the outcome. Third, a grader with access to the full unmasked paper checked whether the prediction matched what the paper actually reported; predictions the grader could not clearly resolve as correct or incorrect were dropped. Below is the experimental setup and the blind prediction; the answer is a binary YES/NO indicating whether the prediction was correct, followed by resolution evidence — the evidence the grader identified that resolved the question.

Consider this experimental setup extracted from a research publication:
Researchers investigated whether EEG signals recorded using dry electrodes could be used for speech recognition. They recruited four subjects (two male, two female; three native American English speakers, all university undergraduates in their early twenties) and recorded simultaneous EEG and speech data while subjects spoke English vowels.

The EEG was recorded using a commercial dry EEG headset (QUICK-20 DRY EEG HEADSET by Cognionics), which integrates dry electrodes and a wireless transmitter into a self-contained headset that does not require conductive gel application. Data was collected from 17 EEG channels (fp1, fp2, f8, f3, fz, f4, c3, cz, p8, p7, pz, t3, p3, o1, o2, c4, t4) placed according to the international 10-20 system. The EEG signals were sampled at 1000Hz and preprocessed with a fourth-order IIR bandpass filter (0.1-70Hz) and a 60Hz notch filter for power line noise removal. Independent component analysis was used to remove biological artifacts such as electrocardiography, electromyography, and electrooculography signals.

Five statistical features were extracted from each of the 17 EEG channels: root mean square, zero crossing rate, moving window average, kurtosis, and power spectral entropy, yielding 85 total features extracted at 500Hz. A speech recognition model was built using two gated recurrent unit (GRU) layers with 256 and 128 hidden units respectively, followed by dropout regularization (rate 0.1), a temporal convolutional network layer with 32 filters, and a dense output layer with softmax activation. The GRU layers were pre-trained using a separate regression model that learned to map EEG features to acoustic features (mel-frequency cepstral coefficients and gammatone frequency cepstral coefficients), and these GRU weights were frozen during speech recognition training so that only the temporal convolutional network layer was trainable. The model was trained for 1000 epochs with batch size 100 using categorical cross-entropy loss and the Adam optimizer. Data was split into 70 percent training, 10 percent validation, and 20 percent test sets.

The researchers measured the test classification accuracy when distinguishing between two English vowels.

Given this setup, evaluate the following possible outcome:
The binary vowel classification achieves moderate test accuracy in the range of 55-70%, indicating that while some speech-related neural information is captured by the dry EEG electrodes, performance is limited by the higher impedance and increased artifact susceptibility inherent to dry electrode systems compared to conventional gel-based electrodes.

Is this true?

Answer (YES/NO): NO